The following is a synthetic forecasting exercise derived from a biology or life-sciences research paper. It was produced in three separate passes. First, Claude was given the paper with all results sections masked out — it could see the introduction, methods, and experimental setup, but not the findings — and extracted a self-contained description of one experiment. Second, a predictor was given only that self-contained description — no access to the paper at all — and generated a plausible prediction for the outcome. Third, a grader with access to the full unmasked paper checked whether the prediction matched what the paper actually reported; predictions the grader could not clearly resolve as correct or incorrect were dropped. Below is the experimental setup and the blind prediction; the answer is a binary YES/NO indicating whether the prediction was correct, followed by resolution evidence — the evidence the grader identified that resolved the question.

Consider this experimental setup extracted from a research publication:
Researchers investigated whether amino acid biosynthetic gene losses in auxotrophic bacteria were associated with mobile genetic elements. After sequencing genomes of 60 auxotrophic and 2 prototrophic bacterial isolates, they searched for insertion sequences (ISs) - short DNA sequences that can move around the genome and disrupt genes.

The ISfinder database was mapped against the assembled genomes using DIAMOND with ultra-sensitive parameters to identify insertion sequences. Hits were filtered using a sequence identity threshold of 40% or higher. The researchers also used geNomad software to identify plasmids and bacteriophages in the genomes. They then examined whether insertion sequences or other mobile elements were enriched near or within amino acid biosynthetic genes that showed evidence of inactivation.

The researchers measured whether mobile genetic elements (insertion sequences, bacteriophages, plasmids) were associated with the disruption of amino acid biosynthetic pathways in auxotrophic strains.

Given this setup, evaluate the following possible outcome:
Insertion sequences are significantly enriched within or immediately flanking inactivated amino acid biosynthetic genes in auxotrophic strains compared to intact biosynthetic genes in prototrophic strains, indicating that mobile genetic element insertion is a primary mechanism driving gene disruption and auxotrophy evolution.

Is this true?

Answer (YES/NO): NO